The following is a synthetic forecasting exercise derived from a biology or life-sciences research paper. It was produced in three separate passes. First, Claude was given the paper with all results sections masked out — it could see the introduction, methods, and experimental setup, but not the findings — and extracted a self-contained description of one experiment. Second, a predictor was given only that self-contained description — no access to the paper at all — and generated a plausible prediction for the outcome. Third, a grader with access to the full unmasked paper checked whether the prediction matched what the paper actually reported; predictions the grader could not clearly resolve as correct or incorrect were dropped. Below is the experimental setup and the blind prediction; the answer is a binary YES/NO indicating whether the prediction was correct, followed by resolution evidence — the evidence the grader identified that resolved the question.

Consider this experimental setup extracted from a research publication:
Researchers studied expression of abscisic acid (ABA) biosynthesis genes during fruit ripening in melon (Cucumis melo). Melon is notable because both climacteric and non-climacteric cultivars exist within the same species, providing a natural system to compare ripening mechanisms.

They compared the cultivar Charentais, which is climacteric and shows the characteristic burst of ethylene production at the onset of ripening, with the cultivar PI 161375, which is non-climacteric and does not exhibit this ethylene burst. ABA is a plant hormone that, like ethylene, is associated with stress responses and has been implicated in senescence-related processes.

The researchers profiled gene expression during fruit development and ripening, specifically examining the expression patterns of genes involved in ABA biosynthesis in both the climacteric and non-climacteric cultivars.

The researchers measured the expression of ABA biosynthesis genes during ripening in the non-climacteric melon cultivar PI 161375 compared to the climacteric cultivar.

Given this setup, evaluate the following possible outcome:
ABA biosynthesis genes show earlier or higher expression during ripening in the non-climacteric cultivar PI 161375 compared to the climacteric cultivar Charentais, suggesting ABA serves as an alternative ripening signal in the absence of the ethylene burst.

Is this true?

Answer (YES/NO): YES